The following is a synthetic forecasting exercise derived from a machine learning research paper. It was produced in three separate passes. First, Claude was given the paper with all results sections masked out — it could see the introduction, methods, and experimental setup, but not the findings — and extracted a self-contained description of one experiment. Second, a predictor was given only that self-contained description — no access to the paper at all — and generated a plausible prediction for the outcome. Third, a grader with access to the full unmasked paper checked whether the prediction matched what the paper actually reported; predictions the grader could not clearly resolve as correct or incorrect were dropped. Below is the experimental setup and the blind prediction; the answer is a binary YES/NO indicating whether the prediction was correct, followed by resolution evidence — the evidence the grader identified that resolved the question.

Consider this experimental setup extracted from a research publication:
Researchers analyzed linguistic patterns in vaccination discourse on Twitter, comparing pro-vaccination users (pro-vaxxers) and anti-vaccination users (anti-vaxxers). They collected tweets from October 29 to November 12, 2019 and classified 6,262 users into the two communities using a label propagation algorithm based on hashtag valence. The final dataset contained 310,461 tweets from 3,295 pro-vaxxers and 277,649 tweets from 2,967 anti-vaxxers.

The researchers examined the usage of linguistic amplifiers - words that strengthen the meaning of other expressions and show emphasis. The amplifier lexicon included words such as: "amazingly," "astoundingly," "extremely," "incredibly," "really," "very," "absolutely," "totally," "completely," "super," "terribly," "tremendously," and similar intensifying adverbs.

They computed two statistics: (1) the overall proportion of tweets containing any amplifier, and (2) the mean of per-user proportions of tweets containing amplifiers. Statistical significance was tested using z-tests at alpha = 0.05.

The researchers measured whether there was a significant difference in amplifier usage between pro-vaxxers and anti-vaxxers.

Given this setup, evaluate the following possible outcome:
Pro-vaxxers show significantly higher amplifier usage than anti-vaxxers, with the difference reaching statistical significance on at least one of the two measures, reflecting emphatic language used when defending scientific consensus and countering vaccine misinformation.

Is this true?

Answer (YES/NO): NO